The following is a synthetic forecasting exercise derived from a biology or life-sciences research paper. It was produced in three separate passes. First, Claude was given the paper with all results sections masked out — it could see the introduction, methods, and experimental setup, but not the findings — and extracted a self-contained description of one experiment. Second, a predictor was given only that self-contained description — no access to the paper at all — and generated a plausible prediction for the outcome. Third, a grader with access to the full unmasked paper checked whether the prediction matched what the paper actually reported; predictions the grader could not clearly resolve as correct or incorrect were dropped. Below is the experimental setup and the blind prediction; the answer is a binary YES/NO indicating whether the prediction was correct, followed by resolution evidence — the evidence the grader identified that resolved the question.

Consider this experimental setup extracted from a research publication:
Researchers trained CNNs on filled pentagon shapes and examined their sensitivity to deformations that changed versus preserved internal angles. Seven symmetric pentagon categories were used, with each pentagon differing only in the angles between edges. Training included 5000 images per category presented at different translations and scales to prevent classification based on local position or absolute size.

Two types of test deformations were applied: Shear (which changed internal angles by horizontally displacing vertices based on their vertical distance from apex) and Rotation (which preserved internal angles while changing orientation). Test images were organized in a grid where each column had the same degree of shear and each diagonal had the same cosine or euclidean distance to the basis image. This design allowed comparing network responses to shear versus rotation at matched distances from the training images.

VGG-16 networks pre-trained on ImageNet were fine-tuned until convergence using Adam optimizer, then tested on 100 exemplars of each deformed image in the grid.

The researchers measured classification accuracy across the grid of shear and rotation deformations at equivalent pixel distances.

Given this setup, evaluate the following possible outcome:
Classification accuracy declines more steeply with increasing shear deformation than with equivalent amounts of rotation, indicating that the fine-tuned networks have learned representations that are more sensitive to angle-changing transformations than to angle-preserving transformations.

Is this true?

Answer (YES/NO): NO